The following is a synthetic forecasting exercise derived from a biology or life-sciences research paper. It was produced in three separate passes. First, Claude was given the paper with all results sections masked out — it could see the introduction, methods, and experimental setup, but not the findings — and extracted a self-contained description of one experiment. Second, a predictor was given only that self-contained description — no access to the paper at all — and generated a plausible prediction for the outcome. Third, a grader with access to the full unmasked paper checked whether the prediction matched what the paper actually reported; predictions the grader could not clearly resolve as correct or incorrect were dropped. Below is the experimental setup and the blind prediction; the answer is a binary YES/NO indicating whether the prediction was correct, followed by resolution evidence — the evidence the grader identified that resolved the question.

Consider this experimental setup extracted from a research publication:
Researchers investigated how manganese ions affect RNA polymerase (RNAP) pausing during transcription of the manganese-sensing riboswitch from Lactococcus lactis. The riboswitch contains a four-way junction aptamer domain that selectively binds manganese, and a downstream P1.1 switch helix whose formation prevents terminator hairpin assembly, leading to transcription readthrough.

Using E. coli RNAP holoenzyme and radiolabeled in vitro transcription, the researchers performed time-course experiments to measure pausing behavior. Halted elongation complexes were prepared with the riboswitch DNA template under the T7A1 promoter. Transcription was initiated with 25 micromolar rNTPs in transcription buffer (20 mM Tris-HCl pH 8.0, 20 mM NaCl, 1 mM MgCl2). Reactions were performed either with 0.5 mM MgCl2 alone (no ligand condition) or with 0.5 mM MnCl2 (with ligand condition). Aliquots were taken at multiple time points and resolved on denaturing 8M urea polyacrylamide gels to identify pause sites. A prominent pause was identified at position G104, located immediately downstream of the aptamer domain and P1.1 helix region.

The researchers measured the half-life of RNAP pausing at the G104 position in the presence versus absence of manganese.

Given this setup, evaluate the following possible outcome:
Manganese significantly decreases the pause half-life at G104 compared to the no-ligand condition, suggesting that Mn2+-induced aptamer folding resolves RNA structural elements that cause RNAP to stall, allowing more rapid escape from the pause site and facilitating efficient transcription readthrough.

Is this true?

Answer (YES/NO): NO